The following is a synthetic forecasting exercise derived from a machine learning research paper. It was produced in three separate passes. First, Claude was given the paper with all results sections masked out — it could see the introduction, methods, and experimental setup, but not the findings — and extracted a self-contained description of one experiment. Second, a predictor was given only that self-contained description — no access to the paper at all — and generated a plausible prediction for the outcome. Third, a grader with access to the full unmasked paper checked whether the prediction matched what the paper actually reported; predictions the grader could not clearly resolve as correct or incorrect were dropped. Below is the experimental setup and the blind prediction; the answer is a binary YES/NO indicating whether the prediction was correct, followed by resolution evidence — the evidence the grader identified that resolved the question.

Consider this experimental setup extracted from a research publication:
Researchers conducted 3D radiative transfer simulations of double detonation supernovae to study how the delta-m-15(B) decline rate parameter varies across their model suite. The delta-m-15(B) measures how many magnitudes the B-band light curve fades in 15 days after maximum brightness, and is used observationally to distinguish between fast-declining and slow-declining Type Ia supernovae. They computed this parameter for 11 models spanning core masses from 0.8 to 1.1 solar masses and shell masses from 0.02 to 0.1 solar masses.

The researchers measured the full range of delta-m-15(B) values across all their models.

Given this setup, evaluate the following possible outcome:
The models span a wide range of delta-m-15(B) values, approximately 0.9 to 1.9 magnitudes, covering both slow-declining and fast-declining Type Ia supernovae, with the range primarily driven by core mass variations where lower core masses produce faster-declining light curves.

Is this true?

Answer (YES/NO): NO